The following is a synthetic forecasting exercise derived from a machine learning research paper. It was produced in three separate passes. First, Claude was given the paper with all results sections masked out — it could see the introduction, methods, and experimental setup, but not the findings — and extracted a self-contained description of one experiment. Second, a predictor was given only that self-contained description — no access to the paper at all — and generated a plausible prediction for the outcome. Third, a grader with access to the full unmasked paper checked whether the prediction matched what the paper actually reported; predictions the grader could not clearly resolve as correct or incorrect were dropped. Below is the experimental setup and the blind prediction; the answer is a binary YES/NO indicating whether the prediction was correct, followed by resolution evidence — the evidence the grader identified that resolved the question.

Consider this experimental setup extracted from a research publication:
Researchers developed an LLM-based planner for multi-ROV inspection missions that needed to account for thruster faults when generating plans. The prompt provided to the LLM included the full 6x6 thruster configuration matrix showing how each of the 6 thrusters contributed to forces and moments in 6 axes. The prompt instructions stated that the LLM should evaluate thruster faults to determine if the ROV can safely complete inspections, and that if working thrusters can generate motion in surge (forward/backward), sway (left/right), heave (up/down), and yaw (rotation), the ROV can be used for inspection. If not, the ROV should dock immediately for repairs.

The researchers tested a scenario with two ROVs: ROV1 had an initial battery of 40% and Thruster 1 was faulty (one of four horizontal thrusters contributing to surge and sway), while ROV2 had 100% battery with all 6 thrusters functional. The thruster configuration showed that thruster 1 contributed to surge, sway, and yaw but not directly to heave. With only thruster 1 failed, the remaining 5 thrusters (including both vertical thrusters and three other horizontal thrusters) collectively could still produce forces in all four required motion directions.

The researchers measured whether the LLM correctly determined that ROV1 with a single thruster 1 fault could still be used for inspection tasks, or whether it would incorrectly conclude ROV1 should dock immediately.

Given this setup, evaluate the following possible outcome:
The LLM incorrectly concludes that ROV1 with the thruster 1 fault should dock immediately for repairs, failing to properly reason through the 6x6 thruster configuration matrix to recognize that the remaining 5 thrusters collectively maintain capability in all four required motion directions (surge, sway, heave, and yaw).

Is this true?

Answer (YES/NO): NO